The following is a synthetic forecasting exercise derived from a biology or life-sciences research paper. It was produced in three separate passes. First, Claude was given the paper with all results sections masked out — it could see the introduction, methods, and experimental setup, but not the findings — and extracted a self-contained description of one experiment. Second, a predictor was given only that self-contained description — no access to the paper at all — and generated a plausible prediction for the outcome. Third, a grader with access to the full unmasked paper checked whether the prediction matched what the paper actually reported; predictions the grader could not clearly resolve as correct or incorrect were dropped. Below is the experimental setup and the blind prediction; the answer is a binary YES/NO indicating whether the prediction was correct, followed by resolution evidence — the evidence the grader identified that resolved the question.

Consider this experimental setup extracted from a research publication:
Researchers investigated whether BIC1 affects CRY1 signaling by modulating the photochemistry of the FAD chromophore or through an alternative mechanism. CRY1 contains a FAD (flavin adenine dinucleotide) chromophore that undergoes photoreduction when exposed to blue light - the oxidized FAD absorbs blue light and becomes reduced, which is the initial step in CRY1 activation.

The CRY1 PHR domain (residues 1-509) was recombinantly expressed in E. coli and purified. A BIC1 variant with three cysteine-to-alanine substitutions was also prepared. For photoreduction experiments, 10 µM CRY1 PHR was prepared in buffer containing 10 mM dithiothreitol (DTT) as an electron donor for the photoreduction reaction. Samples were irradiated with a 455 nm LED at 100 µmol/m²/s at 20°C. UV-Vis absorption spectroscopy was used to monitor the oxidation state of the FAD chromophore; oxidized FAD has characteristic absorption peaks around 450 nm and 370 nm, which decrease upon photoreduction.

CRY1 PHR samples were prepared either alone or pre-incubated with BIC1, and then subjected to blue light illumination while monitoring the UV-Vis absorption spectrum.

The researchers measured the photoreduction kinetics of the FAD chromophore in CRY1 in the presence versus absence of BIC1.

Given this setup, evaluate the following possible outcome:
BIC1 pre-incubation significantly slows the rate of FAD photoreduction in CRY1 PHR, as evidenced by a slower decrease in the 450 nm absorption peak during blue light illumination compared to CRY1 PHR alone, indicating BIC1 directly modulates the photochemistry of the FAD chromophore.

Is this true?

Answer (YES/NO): NO